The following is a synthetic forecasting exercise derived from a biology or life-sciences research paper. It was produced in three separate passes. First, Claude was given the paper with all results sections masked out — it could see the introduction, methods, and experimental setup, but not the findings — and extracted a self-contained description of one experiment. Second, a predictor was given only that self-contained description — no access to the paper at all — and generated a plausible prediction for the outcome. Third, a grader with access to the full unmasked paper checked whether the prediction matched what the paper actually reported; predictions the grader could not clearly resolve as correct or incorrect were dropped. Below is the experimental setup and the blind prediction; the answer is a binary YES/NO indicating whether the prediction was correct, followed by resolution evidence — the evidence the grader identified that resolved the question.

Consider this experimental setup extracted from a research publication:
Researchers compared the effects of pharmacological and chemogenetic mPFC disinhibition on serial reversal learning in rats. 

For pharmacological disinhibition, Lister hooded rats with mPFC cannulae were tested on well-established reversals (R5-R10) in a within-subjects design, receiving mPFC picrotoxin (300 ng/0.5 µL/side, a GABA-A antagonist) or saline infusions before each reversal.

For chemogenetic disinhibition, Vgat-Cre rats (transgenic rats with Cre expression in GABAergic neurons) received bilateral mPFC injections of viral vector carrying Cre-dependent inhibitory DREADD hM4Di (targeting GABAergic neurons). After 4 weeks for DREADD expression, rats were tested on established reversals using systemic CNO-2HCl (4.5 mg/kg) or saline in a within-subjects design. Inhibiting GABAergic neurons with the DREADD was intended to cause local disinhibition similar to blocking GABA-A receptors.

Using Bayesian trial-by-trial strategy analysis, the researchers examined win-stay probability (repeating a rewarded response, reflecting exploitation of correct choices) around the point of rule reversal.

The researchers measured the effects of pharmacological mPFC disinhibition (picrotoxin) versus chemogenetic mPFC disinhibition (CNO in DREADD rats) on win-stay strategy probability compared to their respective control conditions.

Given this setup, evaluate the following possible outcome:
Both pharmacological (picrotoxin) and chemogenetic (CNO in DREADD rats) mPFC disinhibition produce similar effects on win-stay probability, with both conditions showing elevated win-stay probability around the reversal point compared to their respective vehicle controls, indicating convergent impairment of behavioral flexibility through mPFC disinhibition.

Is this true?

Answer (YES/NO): NO